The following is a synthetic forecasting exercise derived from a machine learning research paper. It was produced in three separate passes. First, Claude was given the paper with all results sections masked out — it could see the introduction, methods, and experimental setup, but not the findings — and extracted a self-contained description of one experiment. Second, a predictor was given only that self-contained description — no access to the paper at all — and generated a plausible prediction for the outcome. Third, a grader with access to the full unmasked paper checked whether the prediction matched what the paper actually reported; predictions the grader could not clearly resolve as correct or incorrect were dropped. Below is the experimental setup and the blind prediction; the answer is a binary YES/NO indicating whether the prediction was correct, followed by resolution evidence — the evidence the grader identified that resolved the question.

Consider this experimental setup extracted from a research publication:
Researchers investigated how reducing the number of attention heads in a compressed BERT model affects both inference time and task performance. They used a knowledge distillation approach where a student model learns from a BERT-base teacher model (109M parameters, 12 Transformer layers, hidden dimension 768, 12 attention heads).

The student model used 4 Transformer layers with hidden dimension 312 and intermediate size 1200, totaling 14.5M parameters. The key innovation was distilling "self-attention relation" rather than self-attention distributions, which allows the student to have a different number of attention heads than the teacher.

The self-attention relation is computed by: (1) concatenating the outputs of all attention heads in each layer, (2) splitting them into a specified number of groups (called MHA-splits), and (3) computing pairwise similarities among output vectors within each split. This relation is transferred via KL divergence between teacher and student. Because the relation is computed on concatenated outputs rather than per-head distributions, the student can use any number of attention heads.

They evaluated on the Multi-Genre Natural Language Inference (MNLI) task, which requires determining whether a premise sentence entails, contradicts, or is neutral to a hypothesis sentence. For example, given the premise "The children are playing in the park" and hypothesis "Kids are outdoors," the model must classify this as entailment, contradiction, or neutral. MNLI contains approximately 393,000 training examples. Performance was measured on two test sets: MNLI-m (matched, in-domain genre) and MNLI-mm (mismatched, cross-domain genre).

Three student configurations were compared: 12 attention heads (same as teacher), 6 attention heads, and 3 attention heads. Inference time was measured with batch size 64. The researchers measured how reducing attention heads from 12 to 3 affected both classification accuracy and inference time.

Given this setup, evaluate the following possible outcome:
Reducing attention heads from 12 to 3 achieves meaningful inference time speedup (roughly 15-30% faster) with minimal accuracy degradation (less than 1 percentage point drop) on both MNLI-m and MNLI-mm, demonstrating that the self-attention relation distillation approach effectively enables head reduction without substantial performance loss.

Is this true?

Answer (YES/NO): NO